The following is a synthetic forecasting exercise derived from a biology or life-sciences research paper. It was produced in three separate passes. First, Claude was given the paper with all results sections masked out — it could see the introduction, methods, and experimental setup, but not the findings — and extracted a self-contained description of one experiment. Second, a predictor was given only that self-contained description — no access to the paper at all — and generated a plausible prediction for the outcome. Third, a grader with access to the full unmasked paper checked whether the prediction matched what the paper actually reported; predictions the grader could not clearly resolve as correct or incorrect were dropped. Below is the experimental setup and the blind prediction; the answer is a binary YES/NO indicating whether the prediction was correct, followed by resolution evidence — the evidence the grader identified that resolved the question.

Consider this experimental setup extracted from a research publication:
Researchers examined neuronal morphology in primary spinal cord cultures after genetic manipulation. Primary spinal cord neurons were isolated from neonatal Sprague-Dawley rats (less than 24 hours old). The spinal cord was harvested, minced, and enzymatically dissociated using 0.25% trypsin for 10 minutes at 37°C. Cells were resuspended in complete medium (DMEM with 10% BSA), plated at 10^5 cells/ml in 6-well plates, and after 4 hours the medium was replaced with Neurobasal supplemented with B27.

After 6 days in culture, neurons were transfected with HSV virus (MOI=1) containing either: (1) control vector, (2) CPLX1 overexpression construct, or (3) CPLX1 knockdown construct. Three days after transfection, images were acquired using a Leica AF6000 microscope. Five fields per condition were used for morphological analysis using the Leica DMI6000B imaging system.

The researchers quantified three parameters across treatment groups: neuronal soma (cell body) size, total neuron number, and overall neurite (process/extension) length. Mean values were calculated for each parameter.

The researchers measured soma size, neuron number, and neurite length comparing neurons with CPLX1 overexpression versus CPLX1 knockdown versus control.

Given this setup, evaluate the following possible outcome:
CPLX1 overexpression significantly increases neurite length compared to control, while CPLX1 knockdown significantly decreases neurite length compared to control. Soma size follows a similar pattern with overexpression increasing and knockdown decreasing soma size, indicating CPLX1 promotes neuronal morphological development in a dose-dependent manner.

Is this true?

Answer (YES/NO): NO